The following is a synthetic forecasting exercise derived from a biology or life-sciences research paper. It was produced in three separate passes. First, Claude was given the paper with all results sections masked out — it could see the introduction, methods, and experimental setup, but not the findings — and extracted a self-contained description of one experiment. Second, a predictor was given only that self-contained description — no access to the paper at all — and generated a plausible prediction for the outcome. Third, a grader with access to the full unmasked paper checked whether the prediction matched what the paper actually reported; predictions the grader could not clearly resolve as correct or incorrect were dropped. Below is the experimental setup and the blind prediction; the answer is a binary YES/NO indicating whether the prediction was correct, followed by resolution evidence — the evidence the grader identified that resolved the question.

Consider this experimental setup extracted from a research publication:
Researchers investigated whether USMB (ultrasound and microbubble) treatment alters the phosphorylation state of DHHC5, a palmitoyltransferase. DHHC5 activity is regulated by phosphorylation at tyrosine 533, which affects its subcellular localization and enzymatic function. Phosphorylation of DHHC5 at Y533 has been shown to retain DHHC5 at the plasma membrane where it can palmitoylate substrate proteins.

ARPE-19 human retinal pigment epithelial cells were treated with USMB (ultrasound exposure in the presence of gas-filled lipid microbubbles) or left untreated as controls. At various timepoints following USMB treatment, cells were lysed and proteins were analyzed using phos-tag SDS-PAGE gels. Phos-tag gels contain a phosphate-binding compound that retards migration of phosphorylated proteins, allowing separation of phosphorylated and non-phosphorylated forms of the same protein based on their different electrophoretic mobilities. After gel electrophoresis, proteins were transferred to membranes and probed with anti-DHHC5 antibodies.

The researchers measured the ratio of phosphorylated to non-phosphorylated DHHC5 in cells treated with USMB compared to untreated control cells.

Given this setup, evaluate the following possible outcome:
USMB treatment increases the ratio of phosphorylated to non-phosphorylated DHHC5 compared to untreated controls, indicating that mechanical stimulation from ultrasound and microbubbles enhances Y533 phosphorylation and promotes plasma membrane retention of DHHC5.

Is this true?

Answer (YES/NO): NO